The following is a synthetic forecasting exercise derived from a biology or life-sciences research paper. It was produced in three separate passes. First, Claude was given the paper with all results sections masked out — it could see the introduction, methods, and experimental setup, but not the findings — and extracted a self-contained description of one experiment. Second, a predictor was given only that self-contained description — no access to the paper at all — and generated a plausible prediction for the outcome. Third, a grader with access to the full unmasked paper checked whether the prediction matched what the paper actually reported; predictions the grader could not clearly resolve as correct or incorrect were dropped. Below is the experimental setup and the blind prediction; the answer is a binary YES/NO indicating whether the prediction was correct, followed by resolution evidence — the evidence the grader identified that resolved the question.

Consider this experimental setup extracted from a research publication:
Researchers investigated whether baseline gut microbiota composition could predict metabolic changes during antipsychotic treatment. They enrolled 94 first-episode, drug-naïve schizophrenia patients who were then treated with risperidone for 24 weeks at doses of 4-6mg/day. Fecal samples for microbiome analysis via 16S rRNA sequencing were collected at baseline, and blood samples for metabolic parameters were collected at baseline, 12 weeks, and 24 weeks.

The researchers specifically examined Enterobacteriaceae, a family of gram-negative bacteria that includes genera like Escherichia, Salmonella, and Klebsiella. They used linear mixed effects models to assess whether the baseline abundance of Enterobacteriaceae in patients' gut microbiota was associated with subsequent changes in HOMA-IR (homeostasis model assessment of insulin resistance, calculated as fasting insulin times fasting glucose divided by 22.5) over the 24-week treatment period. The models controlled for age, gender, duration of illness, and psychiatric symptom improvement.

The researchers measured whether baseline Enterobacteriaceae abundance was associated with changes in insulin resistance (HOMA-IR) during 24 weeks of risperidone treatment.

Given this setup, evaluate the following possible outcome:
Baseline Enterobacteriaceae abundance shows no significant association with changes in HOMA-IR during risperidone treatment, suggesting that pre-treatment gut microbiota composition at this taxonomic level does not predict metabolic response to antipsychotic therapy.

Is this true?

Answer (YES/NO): NO